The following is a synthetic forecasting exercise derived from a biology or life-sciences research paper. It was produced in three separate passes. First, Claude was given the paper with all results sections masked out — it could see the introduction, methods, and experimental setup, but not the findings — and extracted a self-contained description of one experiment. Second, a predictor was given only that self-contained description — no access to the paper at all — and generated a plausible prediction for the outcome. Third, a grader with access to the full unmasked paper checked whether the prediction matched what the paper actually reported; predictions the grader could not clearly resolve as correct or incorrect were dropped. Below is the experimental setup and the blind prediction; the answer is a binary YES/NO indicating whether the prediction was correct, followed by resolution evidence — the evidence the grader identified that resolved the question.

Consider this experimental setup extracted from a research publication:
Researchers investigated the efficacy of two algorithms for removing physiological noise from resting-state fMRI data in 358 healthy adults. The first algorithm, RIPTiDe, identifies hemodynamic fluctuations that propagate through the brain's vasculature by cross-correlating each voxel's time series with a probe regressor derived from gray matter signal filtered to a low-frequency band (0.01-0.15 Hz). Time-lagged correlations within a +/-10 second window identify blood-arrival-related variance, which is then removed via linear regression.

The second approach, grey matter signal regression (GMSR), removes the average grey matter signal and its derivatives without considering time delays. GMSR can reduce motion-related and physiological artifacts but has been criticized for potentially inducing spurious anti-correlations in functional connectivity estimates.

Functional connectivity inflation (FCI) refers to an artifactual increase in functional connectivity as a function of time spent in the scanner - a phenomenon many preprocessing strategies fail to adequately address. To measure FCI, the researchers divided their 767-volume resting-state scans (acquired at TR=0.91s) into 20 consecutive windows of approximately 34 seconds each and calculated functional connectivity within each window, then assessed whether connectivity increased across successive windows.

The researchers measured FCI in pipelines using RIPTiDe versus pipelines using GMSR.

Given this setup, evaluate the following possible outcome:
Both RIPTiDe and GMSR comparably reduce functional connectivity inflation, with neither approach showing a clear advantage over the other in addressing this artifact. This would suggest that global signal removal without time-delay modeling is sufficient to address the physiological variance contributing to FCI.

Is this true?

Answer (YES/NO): YES